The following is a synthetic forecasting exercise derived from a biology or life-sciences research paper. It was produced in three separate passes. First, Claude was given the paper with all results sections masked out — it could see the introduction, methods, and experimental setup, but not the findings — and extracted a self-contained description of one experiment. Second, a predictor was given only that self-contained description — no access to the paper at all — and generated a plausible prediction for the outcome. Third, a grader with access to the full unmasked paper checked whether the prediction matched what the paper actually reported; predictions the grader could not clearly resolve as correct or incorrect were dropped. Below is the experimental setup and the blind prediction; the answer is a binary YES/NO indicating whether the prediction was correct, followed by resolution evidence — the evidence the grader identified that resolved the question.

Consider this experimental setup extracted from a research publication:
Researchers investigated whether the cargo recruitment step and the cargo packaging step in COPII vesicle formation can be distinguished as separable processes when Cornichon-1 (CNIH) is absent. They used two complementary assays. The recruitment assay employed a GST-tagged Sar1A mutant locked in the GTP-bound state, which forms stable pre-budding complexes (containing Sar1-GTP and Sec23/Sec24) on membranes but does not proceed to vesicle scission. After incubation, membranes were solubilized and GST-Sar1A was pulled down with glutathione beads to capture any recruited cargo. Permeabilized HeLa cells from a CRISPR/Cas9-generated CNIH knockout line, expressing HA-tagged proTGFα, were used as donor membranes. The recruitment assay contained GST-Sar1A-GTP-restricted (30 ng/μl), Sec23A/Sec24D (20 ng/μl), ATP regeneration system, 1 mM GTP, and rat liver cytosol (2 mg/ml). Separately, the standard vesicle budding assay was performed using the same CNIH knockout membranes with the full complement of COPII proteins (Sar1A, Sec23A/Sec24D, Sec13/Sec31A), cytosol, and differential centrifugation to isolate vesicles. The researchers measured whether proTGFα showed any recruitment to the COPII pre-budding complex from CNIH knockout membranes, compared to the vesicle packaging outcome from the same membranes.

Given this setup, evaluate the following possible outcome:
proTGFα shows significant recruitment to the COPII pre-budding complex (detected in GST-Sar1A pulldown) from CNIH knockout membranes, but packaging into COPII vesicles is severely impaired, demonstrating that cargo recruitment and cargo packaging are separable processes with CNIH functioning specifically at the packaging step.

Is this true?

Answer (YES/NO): NO